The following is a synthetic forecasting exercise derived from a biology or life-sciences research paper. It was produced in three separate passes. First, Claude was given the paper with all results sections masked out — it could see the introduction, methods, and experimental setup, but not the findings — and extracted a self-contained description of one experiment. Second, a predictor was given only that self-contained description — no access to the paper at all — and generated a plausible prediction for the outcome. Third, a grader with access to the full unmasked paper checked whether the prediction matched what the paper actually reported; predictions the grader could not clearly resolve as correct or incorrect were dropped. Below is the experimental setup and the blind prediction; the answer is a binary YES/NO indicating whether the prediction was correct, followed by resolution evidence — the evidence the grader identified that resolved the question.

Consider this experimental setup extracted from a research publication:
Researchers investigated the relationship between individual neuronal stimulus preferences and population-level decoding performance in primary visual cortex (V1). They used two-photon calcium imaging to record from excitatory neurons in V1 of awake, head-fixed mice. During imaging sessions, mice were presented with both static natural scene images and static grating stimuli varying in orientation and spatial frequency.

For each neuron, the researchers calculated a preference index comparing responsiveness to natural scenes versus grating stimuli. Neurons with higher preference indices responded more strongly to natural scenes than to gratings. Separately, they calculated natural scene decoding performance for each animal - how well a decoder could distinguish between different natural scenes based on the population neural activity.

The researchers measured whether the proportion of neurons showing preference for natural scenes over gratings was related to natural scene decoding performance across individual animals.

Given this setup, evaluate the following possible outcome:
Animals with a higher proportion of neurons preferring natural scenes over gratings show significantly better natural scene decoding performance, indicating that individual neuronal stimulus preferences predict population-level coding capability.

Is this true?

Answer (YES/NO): YES